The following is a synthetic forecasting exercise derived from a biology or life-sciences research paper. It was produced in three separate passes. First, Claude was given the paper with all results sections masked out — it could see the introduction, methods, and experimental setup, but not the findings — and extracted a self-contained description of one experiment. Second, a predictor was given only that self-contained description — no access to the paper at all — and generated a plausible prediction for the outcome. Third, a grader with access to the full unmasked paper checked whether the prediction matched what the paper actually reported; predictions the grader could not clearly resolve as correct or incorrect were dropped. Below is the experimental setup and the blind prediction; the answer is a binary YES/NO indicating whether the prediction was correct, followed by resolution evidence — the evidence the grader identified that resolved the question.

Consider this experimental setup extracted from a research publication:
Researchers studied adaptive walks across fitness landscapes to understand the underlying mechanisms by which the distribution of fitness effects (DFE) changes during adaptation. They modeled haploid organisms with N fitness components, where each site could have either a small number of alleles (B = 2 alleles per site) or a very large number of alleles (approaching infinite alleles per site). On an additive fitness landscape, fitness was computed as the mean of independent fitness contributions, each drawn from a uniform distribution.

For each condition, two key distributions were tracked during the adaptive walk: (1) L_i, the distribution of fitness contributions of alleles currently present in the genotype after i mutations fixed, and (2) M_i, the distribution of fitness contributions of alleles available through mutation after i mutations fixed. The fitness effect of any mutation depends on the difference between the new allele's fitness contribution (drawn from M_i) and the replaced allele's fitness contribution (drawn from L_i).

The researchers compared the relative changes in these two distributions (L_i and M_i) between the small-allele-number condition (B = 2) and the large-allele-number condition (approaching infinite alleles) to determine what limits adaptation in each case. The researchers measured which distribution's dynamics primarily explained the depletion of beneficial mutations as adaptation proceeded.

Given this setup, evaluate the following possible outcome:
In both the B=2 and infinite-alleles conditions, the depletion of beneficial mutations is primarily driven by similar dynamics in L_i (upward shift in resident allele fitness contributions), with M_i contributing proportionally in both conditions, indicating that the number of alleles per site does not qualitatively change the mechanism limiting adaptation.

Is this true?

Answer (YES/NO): NO